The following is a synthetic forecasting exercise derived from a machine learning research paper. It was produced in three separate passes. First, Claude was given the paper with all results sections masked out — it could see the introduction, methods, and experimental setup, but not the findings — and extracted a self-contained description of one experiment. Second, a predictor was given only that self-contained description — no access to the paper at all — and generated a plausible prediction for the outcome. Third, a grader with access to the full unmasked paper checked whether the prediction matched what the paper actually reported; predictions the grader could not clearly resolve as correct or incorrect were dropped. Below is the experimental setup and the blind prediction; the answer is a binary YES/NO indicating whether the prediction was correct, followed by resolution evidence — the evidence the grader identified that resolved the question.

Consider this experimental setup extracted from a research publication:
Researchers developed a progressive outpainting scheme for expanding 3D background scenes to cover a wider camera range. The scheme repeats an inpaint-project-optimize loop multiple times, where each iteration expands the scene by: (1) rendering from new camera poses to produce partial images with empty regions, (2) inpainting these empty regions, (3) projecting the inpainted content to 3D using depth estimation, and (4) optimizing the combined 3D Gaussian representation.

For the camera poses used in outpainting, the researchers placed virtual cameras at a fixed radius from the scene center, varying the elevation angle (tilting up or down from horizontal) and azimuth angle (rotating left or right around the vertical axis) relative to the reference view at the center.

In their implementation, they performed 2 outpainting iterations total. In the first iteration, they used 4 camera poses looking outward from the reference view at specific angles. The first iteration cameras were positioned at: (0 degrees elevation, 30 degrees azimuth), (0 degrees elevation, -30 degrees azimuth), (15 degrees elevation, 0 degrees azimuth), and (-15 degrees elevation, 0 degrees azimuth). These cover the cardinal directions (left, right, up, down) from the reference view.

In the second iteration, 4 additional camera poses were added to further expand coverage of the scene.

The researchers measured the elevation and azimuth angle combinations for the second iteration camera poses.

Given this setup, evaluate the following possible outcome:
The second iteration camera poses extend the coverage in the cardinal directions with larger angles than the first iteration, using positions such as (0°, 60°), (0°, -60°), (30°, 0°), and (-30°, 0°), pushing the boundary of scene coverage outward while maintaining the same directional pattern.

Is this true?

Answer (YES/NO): NO